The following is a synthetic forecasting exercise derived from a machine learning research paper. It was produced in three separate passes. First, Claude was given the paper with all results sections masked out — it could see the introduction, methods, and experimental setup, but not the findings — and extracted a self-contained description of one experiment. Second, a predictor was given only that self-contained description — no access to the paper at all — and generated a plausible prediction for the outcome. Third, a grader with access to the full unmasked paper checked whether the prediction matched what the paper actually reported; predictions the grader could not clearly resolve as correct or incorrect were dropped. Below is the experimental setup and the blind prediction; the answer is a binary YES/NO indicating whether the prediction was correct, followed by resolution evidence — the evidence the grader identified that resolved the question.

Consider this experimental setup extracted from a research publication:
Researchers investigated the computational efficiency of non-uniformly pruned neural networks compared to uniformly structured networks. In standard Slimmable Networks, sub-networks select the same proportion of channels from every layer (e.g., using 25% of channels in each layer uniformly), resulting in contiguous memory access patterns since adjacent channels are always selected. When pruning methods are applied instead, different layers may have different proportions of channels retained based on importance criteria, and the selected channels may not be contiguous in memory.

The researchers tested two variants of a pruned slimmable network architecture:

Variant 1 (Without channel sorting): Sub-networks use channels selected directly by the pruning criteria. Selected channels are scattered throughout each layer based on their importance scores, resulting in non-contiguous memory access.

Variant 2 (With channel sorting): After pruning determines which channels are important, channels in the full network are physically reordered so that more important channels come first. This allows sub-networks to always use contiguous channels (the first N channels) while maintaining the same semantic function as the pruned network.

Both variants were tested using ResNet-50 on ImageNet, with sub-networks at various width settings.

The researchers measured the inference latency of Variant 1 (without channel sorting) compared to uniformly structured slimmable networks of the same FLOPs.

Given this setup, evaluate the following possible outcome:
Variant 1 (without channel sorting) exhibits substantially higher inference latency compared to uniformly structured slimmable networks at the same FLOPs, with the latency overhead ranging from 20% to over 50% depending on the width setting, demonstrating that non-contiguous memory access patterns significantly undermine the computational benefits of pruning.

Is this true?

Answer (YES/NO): NO